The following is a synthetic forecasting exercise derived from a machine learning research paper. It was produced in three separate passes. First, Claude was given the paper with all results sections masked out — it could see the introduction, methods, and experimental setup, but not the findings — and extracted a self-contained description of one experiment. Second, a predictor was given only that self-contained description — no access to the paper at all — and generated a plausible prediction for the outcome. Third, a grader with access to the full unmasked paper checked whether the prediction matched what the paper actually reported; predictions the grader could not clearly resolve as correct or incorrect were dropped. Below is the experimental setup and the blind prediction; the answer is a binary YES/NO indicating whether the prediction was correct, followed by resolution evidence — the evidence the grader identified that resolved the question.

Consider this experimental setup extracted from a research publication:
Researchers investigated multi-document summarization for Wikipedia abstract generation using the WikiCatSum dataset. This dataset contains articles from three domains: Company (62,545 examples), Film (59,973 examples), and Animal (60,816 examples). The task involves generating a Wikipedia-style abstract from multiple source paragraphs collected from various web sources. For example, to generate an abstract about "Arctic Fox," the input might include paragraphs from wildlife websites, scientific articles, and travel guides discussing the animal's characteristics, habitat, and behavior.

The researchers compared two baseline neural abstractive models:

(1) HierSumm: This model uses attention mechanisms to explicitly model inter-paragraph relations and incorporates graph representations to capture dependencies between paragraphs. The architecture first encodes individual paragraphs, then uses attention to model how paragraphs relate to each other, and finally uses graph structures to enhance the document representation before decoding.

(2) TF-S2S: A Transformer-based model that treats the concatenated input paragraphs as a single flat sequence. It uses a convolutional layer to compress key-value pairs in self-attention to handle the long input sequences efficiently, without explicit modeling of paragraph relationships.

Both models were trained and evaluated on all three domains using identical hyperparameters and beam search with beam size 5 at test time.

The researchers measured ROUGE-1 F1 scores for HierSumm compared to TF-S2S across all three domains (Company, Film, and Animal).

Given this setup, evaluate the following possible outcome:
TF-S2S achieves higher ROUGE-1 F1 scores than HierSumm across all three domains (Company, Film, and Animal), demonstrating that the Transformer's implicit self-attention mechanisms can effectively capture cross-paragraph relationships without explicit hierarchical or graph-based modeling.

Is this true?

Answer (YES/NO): NO